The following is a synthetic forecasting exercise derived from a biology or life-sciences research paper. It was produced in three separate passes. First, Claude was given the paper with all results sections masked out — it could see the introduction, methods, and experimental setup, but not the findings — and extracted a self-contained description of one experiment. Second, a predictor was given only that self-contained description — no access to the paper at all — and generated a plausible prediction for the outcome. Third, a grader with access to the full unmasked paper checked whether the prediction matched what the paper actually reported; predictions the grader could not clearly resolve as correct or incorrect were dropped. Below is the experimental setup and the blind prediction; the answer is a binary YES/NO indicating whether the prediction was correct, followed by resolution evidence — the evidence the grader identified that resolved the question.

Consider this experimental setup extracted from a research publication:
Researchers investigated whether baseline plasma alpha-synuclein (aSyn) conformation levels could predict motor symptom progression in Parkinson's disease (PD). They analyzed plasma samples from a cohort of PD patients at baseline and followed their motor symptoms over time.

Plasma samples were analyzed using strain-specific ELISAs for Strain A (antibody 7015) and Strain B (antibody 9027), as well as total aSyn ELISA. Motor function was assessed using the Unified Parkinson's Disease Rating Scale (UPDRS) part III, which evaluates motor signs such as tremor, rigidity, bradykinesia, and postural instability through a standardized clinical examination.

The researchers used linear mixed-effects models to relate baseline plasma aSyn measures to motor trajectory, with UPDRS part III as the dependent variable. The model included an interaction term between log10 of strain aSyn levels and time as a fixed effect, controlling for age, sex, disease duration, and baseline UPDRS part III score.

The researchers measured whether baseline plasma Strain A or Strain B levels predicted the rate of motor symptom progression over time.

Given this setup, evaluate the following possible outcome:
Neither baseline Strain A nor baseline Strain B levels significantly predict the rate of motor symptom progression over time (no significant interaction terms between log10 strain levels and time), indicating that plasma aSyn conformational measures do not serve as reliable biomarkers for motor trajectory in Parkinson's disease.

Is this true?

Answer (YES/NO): YES